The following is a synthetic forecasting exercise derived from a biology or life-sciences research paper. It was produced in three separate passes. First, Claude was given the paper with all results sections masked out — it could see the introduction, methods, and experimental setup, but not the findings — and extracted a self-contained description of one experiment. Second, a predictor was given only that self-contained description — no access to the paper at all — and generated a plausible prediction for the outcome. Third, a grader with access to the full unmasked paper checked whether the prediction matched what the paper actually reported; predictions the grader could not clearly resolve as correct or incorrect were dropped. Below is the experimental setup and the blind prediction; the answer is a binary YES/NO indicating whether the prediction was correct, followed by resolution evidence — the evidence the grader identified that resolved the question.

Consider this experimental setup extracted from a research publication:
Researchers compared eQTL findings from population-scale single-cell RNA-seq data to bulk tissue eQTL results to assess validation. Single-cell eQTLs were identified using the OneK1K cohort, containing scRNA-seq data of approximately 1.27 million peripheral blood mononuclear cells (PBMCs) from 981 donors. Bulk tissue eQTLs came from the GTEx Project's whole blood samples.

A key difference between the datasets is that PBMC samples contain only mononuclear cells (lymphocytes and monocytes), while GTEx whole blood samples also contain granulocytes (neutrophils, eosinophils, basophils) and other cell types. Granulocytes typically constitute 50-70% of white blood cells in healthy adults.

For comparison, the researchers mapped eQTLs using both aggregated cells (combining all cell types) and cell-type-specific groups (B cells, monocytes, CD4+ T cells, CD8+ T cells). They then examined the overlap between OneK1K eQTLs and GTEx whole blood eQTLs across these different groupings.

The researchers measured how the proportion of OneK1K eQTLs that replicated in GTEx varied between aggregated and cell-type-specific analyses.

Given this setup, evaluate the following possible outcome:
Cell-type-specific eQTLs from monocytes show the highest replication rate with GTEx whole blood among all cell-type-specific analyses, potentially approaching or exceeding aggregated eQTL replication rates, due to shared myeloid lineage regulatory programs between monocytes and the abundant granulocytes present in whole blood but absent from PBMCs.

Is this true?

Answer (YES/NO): NO